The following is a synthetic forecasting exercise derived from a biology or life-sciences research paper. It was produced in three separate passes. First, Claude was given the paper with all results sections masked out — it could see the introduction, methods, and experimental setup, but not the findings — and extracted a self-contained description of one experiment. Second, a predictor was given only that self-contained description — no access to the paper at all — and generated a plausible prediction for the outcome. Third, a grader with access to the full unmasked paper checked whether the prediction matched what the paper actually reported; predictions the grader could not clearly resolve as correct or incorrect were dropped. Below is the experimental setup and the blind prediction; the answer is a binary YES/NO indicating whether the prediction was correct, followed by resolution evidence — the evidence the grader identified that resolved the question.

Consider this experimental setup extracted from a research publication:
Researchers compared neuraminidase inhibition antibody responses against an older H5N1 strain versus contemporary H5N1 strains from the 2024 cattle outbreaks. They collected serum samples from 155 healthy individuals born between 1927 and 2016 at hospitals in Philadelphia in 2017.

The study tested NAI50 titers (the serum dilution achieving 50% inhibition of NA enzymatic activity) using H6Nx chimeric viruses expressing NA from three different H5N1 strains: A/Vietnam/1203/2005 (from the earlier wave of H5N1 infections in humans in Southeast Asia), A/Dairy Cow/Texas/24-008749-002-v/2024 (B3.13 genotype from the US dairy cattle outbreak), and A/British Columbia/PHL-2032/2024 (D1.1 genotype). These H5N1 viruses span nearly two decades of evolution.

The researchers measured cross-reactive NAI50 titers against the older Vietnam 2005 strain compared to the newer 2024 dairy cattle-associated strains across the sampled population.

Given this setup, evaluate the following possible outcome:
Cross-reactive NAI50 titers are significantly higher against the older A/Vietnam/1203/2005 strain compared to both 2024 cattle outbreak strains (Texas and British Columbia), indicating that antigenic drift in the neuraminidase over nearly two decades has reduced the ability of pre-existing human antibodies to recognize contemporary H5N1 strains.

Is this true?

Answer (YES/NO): NO